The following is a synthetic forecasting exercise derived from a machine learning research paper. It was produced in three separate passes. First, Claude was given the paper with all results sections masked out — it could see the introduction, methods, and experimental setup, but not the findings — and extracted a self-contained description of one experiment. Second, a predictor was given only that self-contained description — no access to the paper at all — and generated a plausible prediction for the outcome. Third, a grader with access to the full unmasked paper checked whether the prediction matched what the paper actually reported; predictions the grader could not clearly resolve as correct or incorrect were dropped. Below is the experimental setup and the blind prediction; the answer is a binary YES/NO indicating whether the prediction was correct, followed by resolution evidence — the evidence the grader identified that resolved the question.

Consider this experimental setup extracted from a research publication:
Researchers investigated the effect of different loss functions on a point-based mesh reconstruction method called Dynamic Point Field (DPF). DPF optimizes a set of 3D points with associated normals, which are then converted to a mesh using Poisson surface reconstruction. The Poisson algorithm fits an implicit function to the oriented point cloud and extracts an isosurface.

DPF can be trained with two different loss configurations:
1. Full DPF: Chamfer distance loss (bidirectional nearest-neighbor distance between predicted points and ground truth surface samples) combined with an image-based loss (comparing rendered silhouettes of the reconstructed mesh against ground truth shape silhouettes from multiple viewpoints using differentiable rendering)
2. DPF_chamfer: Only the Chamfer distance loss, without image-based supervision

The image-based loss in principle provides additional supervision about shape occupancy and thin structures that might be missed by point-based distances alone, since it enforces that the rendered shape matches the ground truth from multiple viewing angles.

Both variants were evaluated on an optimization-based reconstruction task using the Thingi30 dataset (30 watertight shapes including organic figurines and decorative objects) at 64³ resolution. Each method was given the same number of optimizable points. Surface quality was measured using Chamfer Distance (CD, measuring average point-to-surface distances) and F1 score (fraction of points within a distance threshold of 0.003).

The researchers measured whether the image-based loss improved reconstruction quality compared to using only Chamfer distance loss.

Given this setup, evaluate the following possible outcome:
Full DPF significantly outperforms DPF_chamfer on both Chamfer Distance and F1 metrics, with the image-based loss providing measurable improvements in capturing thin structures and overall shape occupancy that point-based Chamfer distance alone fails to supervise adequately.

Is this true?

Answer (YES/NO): NO